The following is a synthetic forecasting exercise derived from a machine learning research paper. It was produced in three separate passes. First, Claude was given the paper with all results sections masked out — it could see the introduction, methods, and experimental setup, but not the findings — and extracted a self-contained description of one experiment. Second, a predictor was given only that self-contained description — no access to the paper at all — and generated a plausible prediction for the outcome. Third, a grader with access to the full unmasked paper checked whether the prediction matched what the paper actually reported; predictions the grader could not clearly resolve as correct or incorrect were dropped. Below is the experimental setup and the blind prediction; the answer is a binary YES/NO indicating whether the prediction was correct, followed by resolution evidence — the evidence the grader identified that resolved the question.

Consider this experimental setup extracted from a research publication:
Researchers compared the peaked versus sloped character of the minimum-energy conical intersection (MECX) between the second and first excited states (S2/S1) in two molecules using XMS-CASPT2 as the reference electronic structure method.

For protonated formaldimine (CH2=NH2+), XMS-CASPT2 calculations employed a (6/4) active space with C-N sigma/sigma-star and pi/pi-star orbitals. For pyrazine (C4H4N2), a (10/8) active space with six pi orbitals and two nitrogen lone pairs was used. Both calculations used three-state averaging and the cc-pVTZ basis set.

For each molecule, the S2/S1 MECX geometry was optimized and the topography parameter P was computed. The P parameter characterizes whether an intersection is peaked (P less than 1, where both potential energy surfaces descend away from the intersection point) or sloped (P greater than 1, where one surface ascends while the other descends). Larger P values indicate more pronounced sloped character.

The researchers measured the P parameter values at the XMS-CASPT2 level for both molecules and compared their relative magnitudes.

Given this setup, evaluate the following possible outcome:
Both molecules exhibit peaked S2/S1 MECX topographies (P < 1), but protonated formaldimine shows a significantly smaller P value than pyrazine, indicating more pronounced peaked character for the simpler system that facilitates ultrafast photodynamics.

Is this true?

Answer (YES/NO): NO